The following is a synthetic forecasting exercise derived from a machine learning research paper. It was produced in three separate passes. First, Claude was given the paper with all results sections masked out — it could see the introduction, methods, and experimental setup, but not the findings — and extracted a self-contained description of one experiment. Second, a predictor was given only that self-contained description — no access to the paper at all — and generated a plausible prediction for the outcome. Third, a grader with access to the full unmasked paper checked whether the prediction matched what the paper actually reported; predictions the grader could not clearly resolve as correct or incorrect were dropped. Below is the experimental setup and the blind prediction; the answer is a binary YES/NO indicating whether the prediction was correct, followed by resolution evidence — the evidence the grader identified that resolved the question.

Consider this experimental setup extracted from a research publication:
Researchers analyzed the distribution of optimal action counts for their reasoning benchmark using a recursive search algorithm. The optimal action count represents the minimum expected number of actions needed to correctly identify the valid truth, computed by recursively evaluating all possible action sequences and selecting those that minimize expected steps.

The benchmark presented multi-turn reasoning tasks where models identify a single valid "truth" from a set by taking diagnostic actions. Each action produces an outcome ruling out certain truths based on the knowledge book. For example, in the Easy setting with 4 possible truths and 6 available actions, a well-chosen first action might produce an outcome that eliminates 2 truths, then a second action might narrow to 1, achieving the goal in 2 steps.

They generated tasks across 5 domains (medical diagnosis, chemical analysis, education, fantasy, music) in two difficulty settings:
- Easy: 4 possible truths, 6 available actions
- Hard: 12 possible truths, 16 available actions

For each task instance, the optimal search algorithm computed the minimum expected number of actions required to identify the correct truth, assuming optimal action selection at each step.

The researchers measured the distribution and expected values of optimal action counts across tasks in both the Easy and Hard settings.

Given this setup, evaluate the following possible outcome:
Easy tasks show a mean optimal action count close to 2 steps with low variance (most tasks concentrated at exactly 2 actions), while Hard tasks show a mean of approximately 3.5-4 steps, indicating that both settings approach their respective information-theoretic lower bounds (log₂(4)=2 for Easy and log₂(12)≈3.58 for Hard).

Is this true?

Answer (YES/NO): NO